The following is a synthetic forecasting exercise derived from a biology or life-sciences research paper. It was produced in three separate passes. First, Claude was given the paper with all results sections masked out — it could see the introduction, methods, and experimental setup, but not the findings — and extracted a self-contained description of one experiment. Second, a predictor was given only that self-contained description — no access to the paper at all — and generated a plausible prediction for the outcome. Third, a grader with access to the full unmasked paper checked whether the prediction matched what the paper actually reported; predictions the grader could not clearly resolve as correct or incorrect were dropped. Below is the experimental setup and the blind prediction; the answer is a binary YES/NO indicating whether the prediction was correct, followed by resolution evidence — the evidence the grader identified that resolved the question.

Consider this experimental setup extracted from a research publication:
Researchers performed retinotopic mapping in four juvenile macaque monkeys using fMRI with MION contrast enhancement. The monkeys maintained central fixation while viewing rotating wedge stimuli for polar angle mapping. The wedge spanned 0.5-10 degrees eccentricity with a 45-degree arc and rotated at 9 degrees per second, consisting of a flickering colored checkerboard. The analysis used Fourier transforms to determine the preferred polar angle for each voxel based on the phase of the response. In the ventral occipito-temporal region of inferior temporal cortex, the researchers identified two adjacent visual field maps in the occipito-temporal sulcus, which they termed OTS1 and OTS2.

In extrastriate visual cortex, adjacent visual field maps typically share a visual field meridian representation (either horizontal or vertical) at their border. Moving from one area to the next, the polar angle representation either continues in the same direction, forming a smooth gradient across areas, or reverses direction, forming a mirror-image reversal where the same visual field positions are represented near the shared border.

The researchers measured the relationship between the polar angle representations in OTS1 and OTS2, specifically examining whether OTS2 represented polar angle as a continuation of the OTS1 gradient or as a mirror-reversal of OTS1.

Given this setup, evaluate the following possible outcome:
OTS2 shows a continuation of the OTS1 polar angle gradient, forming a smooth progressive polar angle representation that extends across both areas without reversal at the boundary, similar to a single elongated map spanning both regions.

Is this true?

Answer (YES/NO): NO